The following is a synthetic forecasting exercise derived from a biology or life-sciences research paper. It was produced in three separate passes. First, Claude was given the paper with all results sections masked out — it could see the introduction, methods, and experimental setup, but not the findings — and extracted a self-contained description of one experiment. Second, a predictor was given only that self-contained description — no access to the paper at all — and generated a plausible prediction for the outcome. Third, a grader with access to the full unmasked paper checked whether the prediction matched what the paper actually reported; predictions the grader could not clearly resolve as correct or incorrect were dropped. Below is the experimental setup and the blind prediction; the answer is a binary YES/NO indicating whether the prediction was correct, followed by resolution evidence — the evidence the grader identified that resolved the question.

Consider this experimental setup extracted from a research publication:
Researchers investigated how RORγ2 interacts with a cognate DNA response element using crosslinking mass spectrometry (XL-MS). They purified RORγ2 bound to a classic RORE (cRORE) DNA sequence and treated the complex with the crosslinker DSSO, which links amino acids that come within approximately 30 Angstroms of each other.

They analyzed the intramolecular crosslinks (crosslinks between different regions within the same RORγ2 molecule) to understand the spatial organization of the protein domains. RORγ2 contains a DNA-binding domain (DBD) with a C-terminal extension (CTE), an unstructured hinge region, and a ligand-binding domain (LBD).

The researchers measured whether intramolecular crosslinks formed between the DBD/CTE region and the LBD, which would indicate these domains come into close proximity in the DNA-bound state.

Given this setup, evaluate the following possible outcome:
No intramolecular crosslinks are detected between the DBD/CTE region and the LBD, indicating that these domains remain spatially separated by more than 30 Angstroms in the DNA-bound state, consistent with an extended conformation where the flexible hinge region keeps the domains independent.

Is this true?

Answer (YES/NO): NO